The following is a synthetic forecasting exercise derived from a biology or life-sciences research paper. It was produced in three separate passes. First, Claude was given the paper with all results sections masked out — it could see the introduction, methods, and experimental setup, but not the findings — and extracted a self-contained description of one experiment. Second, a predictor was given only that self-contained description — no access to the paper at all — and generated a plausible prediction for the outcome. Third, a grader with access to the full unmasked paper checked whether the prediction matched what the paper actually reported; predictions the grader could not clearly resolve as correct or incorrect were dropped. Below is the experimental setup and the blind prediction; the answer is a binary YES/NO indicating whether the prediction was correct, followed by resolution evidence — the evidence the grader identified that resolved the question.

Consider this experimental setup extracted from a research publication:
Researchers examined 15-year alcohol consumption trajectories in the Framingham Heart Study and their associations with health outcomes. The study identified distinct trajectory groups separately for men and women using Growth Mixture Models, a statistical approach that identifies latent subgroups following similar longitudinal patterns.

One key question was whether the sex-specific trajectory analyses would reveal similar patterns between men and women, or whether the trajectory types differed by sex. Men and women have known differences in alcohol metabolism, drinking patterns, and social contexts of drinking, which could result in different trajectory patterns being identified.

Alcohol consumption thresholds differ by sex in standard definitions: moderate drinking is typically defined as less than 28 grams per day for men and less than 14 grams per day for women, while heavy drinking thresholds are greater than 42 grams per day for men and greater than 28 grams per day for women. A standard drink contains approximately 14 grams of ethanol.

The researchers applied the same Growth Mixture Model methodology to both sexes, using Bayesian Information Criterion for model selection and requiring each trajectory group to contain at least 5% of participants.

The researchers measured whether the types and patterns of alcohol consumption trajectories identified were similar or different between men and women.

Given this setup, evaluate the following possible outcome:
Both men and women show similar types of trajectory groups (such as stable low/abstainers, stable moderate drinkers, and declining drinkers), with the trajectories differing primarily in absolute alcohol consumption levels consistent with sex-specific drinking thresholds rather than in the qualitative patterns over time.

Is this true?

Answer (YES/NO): YES